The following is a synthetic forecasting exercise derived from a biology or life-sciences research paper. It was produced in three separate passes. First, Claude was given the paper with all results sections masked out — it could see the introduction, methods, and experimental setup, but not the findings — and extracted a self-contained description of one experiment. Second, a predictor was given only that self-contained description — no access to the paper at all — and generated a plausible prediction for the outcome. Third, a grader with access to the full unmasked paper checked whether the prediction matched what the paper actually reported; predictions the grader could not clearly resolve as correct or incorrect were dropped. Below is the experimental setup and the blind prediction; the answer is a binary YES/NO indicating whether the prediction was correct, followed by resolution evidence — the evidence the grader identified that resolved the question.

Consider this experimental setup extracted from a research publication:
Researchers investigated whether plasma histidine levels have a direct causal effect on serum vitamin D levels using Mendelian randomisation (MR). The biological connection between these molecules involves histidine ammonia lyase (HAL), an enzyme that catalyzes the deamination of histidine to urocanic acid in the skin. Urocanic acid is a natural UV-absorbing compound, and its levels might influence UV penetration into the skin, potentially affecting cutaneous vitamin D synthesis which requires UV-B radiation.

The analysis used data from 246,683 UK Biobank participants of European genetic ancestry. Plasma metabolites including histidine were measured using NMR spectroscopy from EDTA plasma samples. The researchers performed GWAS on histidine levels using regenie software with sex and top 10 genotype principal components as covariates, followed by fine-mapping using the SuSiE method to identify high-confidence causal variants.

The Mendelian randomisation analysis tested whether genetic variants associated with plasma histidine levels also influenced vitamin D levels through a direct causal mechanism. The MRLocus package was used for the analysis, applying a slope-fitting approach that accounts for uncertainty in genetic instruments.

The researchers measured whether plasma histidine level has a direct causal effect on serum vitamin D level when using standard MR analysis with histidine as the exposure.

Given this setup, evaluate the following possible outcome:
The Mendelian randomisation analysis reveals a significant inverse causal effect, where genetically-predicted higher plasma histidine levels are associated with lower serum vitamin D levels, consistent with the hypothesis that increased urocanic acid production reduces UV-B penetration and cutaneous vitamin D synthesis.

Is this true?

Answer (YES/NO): NO